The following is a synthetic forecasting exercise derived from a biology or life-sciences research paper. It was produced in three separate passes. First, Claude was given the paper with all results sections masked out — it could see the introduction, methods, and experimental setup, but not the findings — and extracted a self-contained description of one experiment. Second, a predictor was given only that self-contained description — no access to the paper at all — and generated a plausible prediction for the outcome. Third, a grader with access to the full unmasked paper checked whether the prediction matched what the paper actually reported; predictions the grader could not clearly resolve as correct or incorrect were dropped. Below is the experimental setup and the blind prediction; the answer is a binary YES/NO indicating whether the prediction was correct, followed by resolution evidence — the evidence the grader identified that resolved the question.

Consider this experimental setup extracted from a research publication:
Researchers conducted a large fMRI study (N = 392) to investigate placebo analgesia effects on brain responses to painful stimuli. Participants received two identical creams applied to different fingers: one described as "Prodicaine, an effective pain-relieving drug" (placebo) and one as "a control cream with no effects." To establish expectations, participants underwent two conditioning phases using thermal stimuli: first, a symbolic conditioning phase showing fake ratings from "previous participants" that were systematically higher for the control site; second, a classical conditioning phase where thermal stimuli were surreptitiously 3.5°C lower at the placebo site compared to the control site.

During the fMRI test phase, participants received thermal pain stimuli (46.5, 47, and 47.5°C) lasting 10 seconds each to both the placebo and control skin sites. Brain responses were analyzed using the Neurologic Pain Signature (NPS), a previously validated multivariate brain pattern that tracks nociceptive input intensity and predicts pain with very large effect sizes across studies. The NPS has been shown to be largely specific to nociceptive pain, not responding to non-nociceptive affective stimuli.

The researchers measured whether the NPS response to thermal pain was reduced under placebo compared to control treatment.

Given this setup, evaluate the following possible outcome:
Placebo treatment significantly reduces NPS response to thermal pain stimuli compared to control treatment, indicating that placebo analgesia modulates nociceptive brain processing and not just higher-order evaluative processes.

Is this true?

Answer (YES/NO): NO